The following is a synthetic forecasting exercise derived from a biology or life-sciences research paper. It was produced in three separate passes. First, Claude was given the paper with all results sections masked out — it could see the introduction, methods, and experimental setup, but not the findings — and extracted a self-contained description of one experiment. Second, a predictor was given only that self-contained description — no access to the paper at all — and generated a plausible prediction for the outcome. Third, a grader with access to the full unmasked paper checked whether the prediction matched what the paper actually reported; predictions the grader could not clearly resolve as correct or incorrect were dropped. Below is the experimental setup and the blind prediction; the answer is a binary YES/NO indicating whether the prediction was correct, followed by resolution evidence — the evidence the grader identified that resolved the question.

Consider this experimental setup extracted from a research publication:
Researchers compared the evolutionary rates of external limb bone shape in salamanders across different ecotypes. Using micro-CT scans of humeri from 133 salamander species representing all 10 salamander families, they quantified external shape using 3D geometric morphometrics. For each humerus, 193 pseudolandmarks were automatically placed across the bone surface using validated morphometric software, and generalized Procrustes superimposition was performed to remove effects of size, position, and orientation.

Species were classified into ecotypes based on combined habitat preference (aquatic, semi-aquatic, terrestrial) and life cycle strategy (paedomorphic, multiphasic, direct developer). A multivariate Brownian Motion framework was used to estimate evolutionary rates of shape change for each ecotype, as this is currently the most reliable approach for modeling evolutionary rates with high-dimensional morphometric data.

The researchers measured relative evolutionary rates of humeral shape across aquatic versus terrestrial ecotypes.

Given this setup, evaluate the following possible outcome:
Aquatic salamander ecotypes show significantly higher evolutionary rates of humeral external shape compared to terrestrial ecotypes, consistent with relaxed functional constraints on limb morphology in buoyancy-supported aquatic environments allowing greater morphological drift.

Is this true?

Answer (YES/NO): YES